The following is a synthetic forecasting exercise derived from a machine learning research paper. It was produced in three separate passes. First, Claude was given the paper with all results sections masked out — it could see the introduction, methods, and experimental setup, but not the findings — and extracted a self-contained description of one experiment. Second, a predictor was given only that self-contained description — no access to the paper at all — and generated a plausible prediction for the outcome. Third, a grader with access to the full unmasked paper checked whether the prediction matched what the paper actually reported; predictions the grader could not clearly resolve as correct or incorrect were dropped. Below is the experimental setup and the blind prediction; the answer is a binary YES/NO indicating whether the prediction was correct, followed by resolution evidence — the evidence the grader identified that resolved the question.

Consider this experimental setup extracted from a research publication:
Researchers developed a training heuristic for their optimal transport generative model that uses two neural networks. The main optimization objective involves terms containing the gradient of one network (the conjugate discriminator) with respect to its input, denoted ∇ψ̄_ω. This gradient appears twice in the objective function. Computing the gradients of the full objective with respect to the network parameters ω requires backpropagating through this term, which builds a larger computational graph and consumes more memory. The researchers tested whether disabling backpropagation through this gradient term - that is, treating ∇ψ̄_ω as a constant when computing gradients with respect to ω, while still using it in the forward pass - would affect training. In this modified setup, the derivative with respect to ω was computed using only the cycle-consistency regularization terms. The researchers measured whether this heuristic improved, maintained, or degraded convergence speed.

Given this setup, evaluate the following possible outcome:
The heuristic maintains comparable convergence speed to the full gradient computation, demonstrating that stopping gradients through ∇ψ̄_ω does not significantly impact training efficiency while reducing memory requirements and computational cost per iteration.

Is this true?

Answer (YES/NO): NO